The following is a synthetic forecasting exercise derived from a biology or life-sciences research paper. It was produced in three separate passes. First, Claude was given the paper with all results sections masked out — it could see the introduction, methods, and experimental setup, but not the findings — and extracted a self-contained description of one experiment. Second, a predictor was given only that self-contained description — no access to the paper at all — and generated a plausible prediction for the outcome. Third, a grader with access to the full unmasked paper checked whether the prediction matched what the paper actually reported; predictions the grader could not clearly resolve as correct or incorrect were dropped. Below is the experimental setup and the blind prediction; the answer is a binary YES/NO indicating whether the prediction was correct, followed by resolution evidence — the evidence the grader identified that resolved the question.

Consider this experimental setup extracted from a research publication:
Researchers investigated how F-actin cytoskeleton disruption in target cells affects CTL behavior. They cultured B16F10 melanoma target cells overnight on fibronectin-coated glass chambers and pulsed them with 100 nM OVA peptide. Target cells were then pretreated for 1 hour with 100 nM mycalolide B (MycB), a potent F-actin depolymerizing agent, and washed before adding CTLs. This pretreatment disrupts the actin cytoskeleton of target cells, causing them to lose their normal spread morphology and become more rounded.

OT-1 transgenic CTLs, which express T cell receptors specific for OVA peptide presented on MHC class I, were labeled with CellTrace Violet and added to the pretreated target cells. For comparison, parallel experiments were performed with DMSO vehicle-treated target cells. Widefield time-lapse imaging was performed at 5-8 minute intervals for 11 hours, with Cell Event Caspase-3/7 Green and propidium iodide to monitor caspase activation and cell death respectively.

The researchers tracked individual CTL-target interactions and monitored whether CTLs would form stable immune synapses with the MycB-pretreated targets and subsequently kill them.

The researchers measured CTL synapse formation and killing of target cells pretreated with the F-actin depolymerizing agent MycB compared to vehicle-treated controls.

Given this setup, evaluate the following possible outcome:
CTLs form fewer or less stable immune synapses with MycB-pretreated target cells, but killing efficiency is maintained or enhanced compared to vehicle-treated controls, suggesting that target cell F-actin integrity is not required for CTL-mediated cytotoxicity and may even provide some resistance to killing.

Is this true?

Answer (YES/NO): NO